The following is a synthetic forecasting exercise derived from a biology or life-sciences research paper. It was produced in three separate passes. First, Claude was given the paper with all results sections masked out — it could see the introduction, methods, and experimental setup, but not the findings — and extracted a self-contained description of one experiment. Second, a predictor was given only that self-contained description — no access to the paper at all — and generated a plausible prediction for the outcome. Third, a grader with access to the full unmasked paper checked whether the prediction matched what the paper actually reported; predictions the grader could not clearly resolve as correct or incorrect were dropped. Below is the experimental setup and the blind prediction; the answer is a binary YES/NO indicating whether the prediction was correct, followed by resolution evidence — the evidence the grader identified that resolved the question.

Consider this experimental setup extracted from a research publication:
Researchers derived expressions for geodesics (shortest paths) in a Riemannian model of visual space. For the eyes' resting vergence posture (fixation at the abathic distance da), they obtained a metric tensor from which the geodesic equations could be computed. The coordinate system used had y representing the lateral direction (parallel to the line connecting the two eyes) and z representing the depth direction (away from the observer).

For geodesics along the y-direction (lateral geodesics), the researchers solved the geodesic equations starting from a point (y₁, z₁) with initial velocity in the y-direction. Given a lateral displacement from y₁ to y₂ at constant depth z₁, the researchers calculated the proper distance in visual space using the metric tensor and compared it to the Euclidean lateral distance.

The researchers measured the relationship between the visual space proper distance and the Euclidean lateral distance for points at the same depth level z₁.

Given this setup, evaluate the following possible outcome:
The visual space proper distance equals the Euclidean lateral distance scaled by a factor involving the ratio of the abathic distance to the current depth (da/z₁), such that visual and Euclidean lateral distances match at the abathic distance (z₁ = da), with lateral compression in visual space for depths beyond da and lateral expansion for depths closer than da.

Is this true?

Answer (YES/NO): YES